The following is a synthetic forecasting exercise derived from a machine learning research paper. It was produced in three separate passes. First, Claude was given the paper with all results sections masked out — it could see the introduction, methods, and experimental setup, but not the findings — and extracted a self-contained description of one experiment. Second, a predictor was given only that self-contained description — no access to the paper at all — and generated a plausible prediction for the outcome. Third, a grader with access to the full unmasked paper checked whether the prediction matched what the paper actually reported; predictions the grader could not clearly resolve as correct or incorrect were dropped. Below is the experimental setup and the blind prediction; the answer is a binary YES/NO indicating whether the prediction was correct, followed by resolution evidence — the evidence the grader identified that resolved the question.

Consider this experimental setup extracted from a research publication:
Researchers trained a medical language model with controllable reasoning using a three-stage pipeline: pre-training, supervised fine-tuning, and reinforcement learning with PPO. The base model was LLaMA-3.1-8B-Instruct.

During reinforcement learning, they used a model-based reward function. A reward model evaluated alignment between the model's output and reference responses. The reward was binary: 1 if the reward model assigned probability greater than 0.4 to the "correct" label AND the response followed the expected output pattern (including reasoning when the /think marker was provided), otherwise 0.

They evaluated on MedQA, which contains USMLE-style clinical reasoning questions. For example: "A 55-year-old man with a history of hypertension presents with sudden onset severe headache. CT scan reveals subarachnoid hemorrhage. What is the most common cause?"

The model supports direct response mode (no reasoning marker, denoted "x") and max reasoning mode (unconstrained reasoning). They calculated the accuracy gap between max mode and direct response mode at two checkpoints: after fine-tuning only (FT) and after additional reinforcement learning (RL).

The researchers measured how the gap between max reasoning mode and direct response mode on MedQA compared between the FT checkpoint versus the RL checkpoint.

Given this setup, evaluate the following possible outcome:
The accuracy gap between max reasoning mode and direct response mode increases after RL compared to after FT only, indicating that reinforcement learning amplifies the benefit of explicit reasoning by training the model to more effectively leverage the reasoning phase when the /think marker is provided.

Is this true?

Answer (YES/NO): YES